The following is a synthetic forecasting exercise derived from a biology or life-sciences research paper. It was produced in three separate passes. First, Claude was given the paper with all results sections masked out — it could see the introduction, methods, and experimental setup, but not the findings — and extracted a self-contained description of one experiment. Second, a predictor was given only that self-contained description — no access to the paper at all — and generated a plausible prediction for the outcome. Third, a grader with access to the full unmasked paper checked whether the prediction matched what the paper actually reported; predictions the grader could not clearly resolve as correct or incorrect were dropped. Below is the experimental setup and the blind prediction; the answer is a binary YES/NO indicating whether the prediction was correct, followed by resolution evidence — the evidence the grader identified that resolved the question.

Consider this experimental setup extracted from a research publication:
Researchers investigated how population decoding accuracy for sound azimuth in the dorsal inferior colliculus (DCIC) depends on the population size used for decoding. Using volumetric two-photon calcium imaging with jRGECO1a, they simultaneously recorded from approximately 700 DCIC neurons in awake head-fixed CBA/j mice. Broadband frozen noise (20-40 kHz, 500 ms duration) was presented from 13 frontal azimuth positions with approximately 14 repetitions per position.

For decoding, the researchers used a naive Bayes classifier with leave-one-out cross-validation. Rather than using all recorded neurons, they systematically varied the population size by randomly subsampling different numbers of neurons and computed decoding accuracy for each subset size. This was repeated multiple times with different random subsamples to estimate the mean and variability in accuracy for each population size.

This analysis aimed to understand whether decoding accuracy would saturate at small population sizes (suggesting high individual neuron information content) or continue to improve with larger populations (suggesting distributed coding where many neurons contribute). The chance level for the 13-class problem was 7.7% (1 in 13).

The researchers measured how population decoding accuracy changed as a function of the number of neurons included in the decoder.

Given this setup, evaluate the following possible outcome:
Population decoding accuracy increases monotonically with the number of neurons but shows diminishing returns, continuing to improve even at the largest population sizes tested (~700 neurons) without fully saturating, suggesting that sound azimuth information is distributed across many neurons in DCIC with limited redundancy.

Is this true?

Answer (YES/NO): NO